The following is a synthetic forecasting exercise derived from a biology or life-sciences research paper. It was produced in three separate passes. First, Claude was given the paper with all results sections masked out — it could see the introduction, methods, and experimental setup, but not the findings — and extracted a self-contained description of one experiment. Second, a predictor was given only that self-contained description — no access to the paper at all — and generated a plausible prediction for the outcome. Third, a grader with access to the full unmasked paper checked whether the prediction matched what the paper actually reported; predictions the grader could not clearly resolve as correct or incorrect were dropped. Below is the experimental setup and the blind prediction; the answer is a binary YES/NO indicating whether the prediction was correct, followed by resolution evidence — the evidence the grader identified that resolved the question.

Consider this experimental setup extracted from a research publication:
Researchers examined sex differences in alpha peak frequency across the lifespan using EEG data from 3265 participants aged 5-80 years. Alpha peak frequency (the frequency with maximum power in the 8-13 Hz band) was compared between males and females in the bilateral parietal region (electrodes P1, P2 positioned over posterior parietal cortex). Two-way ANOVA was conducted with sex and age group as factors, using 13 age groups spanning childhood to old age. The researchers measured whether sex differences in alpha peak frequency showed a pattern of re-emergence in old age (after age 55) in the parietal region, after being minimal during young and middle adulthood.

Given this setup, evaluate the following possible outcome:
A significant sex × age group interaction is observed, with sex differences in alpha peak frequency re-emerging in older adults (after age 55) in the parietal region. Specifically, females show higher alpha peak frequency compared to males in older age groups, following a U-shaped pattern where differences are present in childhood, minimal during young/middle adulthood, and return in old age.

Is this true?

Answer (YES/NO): NO